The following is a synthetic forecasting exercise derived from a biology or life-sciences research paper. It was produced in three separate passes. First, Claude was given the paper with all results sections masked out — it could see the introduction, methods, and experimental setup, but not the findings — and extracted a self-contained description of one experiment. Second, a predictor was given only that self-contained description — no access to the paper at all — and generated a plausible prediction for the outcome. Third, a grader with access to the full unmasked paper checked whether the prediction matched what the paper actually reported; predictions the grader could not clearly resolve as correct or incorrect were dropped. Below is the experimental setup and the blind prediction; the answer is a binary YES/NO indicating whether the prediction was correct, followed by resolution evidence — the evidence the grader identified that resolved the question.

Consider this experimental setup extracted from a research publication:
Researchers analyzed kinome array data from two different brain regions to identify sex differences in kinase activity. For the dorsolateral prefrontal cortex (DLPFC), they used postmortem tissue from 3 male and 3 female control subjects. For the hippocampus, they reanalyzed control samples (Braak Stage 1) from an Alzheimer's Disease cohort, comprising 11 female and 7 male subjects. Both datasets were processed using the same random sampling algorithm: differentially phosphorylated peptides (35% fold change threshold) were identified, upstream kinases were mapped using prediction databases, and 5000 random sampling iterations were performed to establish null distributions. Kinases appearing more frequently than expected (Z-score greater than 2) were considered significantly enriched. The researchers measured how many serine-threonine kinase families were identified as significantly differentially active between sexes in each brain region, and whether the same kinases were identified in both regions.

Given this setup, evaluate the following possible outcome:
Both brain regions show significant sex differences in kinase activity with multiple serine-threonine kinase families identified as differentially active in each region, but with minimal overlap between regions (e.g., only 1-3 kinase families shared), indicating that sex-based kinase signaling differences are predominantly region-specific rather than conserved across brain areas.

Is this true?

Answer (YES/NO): NO